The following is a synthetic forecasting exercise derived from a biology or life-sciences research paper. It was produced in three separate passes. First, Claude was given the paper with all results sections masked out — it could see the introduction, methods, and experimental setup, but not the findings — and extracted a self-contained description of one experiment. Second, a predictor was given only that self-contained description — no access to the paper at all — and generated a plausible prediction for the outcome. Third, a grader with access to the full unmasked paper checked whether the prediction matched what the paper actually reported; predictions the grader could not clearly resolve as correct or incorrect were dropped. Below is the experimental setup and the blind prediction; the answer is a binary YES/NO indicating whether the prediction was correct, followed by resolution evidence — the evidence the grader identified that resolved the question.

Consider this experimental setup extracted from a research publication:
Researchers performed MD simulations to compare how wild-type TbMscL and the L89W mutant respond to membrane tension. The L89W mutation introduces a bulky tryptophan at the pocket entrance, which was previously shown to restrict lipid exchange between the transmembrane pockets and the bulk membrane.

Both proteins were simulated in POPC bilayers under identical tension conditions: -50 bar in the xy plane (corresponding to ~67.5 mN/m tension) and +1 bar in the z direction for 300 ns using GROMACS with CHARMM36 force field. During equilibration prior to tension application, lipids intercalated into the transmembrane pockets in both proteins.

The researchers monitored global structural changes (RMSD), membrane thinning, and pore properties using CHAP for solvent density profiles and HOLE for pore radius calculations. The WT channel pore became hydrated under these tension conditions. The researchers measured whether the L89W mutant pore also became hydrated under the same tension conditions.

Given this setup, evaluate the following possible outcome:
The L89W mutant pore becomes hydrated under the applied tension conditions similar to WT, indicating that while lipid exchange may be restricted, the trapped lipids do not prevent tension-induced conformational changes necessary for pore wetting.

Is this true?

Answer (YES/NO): NO